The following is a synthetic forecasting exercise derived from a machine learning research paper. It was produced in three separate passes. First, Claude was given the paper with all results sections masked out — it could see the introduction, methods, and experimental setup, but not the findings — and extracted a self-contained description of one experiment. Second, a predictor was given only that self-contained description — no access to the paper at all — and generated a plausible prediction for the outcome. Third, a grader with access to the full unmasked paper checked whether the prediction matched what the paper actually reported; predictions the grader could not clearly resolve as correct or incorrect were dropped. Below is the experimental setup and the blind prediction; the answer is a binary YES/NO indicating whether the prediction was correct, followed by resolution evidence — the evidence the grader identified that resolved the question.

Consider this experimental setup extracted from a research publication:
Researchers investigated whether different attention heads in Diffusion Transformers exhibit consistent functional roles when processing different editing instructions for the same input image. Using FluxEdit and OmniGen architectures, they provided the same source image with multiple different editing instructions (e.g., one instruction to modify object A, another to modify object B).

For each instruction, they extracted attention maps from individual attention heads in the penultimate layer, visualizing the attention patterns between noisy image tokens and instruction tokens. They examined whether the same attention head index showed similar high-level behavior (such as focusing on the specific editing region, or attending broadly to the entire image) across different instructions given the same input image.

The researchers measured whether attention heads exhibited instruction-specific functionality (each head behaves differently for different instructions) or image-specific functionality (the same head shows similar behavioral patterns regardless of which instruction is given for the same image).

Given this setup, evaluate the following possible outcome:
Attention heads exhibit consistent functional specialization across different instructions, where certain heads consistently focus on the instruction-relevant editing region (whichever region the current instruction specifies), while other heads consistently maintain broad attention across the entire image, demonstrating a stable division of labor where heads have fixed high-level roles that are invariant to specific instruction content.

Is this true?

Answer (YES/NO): YES